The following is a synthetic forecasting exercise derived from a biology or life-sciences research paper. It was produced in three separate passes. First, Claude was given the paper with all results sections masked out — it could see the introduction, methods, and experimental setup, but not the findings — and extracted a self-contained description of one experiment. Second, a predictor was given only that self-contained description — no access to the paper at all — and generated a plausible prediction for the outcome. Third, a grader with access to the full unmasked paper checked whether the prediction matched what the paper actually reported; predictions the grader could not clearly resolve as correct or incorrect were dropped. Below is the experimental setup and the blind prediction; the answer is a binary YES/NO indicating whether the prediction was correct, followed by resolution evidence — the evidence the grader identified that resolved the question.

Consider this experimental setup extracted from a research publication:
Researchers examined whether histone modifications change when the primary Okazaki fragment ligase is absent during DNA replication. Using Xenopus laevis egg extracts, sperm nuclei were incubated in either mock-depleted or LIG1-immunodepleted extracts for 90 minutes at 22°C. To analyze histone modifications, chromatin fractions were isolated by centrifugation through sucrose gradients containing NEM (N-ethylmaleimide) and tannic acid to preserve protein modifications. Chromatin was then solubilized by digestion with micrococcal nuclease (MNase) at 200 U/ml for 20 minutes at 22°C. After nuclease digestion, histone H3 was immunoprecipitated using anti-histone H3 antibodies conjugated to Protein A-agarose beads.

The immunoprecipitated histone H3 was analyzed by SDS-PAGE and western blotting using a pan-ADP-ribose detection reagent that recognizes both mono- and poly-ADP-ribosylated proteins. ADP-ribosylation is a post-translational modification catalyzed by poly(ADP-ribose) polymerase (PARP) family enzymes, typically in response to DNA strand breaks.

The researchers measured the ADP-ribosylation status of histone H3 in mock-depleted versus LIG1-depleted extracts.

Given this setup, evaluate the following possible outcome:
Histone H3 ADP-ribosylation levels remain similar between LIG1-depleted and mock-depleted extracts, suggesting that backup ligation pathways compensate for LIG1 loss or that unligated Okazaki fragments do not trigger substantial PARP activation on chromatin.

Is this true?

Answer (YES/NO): NO